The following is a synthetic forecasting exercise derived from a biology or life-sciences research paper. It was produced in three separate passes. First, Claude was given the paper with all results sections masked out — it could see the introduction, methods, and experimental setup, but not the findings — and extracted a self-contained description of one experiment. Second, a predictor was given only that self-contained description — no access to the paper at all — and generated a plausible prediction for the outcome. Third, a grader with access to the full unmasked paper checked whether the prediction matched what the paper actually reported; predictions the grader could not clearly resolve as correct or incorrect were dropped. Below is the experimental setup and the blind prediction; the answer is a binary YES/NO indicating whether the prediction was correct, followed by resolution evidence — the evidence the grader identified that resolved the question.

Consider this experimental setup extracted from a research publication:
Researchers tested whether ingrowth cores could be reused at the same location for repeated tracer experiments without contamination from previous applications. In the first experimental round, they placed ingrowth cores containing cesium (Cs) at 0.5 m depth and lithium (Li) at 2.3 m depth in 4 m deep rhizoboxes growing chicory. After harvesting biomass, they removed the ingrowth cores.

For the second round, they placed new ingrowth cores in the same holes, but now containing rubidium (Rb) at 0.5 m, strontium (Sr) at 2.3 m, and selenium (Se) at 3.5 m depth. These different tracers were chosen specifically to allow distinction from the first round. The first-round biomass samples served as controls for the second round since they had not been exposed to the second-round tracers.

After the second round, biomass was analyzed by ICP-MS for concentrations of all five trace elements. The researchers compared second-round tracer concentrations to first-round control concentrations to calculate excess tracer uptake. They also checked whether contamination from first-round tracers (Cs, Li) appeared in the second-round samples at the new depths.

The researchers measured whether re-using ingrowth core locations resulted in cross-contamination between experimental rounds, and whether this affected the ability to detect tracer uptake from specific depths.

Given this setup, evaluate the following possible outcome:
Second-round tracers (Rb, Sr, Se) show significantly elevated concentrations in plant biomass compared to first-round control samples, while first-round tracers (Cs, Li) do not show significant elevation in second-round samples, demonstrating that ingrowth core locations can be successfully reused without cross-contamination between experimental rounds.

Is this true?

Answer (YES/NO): NO